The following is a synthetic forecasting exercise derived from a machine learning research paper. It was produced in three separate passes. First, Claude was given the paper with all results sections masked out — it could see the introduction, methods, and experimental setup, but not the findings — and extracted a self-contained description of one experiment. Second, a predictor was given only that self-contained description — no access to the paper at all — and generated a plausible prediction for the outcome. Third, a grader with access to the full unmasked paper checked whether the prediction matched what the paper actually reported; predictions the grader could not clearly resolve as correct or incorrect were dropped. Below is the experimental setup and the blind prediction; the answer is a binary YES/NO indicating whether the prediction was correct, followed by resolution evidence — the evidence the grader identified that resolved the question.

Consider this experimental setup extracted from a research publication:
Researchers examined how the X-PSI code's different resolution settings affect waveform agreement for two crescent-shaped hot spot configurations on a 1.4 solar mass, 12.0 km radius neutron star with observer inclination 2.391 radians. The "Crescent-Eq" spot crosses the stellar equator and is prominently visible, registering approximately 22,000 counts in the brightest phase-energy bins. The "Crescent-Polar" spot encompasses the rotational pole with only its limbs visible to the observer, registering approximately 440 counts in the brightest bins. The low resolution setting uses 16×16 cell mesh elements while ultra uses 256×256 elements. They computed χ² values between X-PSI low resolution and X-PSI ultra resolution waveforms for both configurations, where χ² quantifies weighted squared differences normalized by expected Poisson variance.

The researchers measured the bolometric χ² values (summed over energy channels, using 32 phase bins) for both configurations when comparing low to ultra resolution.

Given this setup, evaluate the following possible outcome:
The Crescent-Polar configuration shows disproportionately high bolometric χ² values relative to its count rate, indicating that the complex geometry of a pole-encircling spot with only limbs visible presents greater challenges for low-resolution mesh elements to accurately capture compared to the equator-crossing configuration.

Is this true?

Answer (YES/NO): YES